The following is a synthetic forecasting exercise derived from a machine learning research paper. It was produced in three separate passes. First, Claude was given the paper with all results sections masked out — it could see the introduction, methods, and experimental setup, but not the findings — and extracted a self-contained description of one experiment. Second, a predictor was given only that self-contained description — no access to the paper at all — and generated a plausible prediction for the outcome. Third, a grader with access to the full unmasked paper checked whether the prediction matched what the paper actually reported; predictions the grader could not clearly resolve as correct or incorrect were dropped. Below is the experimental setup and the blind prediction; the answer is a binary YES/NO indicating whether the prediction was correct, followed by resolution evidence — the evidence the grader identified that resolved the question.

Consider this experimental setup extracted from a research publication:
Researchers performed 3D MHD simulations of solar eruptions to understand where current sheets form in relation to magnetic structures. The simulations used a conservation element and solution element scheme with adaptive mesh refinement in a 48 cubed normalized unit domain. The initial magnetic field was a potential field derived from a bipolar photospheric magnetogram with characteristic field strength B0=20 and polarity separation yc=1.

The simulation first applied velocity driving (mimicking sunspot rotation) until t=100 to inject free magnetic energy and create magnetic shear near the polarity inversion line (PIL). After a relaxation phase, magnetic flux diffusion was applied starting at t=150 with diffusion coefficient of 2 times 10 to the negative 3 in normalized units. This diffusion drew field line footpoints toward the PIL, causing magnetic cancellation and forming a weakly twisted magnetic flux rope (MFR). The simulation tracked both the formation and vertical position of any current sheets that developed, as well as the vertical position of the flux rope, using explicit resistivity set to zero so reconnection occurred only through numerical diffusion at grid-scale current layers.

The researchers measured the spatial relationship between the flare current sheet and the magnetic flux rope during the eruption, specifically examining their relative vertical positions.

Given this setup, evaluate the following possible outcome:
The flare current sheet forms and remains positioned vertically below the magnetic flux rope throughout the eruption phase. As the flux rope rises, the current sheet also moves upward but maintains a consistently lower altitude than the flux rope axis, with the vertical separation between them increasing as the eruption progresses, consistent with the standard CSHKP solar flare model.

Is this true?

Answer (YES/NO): NO